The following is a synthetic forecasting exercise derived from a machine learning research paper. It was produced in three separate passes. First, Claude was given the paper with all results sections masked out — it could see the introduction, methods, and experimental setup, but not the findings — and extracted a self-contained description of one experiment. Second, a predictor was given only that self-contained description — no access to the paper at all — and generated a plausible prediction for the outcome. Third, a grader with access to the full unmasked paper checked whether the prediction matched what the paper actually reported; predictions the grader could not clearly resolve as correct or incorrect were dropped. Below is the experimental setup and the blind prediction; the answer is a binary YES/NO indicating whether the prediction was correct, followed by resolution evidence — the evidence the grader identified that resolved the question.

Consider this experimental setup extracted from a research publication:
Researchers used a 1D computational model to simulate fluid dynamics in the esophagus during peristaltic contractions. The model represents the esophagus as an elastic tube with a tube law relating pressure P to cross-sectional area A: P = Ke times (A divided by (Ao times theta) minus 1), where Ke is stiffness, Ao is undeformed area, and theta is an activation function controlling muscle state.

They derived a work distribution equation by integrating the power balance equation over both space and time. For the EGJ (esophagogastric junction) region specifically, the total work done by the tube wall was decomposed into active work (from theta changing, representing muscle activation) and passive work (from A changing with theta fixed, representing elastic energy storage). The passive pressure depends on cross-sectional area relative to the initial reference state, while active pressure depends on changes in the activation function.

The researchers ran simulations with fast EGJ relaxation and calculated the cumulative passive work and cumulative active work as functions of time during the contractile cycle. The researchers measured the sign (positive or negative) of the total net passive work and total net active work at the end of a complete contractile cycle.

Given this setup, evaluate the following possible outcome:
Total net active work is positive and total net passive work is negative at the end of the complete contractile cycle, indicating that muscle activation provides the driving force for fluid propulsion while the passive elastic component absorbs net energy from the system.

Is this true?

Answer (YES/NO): NO